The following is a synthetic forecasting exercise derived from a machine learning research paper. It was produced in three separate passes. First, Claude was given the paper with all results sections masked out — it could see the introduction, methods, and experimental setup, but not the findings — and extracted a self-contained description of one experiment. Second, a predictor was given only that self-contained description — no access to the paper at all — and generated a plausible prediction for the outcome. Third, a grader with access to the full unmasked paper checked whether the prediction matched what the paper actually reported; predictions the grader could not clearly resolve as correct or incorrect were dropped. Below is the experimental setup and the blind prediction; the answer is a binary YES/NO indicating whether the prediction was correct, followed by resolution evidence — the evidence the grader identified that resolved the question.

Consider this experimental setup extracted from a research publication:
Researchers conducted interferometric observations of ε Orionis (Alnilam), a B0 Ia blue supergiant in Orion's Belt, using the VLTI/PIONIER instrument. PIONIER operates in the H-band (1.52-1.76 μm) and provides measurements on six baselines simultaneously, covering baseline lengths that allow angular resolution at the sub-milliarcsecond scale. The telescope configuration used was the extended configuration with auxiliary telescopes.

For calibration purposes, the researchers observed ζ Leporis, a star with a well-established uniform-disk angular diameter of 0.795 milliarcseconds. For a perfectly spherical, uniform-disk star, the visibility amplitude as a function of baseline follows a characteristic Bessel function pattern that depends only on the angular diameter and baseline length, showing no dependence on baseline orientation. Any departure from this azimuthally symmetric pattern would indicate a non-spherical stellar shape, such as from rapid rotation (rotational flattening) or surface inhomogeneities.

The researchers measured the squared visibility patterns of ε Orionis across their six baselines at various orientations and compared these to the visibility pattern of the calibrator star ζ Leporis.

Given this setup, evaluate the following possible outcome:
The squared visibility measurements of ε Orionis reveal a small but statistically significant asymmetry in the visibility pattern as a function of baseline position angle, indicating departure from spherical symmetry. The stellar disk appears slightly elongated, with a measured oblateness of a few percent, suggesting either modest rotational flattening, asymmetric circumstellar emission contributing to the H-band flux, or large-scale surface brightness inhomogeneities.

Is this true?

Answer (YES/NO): NO